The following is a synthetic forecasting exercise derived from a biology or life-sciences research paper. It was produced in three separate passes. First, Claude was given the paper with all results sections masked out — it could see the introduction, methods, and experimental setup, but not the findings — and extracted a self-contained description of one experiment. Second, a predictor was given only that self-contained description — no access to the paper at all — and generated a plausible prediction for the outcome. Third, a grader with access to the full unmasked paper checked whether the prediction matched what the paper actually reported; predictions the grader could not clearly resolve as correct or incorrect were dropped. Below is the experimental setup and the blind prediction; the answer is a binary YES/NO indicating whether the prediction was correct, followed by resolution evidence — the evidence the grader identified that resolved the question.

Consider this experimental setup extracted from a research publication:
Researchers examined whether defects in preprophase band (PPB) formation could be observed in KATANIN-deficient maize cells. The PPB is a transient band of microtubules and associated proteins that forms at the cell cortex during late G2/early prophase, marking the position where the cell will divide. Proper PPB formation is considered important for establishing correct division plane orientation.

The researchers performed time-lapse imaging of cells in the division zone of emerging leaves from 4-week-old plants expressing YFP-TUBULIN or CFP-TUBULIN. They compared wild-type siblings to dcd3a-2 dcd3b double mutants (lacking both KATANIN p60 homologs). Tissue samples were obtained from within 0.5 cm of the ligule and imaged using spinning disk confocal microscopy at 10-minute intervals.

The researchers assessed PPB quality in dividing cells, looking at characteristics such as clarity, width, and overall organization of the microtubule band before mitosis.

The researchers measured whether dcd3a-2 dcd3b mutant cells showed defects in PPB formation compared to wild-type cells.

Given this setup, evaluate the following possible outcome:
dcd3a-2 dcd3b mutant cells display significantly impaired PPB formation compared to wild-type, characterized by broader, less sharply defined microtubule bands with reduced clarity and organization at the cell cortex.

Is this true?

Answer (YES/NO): NO